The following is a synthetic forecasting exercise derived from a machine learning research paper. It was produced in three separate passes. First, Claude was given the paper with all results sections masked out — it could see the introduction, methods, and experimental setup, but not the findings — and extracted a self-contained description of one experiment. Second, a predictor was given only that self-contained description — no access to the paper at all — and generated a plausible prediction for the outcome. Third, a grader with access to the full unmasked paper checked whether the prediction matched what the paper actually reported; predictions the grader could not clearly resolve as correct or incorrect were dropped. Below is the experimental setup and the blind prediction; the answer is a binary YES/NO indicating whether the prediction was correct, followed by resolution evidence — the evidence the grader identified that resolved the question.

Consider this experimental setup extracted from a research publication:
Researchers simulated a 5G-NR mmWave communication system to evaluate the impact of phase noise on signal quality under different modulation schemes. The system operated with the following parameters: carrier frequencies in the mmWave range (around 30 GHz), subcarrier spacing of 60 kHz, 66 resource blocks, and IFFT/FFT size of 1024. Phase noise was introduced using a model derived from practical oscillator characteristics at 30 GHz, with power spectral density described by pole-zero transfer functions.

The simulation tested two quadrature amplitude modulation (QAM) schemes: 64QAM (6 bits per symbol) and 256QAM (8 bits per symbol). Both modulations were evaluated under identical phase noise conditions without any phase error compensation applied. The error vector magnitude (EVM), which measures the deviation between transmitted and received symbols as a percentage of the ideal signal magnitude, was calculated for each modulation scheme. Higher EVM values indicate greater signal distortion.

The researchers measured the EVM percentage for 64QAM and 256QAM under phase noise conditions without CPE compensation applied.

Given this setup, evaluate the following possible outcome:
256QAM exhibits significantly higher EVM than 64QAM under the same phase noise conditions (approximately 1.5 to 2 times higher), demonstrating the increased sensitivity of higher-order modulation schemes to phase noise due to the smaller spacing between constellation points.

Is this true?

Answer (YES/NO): NO